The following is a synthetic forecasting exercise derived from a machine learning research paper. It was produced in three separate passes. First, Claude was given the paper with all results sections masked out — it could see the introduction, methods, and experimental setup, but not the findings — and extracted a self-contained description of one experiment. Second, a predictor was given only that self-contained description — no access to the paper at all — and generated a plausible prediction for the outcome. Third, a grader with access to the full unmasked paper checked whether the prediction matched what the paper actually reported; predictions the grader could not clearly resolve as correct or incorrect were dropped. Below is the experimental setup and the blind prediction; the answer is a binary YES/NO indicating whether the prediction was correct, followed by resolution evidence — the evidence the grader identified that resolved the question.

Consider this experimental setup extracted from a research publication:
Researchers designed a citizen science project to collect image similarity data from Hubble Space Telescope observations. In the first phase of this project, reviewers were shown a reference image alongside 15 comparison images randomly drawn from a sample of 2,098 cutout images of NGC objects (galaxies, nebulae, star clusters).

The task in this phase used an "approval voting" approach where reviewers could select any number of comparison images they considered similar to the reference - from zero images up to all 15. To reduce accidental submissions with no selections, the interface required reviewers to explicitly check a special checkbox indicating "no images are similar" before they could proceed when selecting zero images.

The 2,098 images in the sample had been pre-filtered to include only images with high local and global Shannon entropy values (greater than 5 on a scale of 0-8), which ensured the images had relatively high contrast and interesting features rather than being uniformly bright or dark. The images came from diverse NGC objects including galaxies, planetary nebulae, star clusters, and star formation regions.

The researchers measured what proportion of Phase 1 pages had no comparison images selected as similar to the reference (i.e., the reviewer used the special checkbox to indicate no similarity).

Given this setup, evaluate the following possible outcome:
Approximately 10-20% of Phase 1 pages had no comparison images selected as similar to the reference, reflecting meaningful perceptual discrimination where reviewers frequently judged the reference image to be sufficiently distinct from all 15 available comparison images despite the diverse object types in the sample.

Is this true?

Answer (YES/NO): NO